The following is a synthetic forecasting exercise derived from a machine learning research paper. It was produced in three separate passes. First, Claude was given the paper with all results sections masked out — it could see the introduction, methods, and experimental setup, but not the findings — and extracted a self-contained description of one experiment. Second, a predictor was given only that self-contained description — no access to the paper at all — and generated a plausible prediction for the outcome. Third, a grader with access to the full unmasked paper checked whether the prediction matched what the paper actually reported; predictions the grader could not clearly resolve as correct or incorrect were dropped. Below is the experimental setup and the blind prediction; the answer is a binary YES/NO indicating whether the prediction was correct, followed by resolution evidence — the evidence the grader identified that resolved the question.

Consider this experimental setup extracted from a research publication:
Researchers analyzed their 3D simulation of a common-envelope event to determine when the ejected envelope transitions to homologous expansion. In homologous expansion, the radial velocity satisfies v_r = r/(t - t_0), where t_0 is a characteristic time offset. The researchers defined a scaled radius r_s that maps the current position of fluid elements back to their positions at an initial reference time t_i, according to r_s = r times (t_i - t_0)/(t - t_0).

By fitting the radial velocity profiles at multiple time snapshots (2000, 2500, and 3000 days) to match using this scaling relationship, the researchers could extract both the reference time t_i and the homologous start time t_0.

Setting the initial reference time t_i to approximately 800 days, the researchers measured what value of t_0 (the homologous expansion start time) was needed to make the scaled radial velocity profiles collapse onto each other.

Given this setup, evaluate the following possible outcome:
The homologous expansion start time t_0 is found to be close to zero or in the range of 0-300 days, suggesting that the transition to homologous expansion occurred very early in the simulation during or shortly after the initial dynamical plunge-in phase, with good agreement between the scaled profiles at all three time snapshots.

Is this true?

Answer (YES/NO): NO